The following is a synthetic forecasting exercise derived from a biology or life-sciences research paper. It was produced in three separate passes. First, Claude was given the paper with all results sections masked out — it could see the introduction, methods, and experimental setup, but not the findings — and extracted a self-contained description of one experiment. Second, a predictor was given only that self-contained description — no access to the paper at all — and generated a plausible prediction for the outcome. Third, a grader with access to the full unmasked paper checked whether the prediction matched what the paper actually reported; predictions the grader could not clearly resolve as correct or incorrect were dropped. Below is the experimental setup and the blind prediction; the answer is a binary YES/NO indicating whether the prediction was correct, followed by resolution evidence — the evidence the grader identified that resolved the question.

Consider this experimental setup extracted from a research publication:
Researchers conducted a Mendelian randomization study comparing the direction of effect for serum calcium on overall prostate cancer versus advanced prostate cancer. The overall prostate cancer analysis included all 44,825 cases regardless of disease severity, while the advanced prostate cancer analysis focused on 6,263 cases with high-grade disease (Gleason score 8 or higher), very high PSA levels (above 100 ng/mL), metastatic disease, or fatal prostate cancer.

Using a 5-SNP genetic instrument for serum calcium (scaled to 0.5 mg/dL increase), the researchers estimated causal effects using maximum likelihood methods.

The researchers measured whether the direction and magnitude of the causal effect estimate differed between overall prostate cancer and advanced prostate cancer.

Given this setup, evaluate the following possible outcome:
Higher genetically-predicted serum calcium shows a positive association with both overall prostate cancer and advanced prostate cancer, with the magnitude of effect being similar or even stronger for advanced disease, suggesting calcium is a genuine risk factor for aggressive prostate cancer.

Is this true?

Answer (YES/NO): NO